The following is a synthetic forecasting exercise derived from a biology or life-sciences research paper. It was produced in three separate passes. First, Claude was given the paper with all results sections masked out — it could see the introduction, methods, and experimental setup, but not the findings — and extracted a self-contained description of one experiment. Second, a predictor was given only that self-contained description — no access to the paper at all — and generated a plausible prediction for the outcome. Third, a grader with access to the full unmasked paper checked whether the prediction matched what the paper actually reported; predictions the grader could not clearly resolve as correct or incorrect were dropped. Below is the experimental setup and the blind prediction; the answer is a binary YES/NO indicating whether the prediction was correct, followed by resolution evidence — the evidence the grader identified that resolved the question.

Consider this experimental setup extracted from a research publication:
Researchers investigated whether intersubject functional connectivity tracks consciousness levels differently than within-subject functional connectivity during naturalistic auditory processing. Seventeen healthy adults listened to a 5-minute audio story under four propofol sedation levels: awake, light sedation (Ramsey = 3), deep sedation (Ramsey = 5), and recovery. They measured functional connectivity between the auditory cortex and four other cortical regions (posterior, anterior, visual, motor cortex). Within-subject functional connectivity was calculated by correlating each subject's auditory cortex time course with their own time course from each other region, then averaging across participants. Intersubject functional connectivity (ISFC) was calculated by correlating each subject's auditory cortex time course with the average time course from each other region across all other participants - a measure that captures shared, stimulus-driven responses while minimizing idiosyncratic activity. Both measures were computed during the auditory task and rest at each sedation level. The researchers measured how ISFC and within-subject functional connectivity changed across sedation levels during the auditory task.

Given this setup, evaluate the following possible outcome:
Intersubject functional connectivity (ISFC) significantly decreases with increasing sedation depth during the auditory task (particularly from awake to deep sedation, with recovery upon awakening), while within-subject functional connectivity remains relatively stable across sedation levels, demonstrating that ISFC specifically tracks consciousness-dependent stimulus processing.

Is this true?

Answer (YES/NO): YES